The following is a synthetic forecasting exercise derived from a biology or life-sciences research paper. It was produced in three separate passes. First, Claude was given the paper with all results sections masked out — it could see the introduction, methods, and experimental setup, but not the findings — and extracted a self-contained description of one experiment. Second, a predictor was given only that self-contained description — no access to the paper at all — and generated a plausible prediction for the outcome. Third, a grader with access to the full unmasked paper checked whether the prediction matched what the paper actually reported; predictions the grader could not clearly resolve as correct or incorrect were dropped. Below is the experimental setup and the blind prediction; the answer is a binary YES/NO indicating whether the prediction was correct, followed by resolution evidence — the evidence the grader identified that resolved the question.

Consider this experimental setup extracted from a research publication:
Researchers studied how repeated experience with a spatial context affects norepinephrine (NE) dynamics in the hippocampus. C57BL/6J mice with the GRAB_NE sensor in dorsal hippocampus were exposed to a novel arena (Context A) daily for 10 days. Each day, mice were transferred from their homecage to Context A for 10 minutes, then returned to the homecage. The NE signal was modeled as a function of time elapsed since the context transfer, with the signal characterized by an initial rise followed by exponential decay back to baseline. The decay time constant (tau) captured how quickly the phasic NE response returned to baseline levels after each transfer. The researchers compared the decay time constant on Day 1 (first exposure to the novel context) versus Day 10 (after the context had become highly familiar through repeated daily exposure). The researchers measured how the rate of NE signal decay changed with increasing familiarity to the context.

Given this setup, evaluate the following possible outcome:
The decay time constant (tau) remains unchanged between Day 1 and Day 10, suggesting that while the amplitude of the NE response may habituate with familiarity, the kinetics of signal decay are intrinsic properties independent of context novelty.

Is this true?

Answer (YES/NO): NO